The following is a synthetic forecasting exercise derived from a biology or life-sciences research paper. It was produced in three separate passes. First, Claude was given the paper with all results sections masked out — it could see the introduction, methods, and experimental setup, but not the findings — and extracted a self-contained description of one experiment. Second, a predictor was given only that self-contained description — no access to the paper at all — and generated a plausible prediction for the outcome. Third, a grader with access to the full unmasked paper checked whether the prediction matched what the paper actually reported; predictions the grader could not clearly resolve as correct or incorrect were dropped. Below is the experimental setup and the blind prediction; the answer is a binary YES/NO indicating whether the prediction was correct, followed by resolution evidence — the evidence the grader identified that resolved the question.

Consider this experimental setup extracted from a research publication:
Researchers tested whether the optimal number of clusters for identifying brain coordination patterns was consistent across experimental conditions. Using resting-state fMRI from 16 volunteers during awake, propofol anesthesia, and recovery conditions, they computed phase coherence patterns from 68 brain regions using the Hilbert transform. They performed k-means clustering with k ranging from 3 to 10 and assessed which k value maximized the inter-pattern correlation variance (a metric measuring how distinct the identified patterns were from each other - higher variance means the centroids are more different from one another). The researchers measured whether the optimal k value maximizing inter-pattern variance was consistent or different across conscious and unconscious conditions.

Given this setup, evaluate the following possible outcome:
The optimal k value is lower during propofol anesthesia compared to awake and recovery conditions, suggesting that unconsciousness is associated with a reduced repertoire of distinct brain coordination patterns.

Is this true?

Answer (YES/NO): NO